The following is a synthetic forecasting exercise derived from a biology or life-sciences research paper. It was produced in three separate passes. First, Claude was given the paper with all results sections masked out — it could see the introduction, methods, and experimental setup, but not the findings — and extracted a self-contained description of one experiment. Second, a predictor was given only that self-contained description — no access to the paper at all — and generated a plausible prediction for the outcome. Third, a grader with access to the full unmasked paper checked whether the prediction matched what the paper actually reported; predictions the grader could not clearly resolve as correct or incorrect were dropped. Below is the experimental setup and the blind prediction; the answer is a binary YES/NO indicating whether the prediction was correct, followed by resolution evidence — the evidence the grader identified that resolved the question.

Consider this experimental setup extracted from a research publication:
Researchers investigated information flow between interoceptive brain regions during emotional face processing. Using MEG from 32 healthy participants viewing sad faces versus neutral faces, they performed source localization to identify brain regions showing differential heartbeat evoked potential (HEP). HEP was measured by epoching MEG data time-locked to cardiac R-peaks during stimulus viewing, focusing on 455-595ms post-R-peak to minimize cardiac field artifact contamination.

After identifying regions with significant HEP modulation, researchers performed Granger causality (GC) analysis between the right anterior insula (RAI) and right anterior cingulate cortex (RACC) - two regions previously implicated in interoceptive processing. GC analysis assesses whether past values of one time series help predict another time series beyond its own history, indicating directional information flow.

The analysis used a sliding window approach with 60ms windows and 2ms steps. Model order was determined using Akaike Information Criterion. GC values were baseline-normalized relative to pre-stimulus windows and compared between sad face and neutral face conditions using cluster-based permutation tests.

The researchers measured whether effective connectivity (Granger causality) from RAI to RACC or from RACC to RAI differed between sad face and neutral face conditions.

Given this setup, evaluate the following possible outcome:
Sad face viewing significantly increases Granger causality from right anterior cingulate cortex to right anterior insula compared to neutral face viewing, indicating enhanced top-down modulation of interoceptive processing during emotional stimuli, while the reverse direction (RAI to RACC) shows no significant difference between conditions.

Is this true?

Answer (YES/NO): NO